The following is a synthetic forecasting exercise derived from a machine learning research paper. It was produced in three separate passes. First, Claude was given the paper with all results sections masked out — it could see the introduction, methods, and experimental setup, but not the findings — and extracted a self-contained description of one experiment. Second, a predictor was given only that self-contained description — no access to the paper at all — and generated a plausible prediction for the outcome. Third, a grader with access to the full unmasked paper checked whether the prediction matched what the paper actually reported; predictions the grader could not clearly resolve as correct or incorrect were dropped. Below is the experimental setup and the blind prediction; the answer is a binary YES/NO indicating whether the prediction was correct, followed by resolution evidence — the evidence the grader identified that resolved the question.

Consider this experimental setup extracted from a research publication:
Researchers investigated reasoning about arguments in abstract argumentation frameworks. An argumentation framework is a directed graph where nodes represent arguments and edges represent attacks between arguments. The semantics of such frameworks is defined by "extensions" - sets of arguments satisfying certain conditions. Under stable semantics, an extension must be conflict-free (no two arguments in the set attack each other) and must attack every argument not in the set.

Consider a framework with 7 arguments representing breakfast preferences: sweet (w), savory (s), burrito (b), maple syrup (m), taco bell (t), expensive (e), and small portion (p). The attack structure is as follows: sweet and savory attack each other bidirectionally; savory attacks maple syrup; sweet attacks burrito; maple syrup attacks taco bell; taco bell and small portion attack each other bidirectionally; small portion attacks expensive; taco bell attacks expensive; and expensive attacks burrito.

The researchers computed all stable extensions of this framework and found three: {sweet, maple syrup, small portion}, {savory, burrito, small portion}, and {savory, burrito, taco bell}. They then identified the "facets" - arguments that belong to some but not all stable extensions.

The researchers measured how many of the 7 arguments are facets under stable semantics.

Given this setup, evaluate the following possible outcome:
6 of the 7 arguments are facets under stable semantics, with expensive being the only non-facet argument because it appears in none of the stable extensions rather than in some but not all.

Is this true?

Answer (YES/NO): YES